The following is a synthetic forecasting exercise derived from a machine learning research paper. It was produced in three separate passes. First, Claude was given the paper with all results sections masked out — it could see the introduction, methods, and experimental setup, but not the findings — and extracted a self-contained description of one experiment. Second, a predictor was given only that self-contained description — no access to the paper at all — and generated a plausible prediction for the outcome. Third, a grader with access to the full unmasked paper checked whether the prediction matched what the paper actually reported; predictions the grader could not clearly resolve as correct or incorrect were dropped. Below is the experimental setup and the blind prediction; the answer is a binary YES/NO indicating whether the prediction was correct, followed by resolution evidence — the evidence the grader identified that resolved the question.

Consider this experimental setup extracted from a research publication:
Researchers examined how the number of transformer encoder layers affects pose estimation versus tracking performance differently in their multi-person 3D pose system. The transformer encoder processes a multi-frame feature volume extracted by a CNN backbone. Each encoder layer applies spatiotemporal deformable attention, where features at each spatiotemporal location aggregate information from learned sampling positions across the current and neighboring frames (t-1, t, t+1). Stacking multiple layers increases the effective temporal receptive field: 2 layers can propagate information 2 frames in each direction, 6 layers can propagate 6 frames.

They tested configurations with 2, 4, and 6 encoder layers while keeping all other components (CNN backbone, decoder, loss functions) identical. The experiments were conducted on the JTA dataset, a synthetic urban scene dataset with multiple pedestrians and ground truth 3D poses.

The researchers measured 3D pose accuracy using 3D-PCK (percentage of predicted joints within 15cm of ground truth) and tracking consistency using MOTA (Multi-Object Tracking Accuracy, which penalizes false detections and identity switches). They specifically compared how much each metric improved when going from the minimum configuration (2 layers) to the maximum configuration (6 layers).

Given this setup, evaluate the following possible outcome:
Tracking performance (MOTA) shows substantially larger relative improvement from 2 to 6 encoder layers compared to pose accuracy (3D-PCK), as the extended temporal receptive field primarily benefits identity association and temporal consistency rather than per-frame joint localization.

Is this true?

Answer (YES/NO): YES